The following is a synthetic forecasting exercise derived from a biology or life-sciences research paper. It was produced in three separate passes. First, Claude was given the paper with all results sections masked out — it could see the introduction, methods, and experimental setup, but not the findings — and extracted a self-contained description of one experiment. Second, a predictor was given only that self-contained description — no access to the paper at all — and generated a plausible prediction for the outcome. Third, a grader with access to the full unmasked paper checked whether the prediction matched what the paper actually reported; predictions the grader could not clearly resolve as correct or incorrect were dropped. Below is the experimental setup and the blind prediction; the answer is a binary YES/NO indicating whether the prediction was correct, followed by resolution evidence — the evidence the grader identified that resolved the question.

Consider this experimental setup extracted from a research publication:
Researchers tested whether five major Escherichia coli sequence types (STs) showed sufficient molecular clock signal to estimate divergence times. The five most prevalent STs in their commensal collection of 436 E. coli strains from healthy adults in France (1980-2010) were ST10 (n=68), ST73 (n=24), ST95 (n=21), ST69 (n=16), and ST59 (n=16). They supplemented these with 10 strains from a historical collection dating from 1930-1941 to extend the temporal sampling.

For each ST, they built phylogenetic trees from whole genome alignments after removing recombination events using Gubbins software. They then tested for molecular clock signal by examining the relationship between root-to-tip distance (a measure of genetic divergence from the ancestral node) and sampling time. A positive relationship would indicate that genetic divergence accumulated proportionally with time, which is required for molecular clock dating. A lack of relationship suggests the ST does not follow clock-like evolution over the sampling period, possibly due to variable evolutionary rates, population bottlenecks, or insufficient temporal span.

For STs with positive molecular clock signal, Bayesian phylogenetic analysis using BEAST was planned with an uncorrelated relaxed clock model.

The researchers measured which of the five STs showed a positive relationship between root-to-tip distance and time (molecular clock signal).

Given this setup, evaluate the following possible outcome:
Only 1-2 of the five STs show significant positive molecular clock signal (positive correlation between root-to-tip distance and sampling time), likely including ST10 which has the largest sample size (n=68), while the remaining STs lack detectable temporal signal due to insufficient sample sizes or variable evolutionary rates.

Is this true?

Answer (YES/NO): NO